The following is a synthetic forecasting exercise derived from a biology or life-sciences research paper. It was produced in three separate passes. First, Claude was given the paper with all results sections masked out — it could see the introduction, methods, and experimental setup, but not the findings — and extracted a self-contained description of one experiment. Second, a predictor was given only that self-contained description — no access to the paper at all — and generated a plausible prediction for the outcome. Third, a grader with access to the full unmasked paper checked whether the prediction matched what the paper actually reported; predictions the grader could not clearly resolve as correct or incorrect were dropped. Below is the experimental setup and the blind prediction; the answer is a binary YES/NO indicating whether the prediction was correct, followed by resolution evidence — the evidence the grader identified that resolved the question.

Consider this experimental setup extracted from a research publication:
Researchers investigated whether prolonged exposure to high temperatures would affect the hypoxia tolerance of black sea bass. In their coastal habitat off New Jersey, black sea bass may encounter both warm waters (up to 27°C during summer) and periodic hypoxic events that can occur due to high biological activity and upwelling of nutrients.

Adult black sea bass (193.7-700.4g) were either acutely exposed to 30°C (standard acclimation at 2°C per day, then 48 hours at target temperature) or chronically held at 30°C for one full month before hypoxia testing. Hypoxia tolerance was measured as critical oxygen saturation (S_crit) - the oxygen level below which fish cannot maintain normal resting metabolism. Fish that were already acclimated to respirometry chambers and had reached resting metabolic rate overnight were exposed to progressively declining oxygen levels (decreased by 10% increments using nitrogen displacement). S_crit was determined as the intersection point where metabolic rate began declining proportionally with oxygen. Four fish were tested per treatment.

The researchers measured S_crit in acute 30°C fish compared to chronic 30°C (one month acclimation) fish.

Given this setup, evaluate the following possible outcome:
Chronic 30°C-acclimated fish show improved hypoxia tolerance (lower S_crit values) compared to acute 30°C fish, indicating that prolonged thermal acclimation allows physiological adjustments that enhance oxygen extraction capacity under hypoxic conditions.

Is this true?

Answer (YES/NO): NO